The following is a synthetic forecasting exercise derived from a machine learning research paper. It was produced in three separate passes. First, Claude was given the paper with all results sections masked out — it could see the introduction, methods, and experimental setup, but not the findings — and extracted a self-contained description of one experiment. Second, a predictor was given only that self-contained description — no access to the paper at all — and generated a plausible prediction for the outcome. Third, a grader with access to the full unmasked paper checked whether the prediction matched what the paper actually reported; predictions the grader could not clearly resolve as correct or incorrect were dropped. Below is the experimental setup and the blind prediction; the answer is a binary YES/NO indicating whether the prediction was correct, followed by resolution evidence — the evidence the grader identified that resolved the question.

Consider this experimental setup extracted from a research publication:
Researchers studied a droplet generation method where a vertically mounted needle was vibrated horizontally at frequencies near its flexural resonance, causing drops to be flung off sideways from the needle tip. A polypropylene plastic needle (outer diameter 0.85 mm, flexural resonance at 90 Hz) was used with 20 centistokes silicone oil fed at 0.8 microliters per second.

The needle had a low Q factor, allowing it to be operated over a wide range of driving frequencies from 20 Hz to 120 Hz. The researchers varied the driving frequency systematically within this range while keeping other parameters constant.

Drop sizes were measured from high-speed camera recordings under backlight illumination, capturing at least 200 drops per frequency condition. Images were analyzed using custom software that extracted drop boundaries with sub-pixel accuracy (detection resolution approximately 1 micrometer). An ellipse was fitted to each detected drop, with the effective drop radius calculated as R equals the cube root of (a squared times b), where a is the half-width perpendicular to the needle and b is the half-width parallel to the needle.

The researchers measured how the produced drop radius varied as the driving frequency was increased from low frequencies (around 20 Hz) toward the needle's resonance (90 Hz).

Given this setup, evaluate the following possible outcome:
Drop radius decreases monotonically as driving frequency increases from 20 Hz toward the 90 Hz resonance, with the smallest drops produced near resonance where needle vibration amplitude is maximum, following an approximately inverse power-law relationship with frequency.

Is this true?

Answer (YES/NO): NO